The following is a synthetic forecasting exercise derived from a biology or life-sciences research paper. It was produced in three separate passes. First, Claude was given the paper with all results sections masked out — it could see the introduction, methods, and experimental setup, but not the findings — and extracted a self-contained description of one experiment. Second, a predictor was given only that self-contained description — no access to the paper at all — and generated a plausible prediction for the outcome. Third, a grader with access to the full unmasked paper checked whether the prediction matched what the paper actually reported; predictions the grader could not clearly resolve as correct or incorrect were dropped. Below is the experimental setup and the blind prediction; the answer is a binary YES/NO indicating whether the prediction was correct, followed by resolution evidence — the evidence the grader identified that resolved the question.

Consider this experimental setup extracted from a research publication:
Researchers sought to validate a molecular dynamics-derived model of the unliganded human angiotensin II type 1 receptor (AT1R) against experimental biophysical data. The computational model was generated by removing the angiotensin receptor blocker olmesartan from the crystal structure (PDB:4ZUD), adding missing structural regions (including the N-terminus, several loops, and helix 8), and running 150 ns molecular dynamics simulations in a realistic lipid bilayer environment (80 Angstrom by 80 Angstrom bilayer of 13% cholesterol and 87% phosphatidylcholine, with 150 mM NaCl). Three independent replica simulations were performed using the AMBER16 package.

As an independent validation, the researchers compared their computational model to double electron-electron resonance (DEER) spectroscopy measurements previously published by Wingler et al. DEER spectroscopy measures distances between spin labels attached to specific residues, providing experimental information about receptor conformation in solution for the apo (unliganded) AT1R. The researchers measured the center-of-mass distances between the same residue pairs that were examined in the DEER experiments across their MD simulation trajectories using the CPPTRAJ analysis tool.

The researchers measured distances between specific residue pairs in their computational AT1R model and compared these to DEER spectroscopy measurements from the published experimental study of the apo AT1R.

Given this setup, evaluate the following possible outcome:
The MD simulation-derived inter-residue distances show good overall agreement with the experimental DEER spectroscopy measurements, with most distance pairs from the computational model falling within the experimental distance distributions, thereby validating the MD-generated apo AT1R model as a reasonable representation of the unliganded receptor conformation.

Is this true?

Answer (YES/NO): NO